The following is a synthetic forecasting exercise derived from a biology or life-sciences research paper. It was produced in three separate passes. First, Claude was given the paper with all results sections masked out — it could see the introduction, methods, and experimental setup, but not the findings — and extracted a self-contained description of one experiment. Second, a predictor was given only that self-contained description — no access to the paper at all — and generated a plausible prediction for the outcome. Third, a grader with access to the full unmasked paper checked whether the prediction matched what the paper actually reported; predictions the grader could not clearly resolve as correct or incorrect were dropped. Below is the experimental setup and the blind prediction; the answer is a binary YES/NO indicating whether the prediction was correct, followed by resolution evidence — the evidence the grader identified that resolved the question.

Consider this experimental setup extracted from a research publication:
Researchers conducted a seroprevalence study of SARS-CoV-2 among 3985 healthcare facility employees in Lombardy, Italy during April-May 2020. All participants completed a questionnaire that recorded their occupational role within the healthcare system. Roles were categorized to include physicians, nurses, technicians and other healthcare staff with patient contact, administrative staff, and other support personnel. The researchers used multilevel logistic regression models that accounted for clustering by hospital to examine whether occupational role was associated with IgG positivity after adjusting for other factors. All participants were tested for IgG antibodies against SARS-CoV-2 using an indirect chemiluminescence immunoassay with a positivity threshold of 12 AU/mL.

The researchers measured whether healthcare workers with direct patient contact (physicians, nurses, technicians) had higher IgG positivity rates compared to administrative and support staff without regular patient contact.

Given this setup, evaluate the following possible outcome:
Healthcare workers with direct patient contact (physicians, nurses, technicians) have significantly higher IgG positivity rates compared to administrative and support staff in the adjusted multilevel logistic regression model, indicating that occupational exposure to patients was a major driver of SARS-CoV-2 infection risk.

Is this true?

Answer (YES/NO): NO